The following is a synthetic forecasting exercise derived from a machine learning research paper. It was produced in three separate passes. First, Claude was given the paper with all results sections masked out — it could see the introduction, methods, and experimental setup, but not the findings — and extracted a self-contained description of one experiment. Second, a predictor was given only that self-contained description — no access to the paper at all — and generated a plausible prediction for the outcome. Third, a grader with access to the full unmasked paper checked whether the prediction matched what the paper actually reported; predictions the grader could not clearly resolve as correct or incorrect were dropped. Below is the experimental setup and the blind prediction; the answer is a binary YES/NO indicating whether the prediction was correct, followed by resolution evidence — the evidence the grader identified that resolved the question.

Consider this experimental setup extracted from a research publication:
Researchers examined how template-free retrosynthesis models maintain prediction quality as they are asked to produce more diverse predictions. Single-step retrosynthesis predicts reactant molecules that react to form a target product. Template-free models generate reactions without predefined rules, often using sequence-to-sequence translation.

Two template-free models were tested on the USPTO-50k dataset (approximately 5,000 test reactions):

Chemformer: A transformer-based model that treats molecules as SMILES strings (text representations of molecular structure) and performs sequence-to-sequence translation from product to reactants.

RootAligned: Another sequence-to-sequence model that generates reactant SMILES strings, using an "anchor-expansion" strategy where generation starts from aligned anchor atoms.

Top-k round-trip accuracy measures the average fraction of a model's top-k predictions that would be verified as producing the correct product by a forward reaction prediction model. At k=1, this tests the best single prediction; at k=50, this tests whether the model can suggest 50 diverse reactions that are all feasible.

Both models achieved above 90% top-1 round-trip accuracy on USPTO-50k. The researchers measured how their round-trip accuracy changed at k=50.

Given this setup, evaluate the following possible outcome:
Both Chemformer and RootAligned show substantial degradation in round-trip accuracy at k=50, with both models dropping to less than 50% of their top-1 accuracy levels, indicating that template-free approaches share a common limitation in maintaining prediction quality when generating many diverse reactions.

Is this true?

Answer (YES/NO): YES